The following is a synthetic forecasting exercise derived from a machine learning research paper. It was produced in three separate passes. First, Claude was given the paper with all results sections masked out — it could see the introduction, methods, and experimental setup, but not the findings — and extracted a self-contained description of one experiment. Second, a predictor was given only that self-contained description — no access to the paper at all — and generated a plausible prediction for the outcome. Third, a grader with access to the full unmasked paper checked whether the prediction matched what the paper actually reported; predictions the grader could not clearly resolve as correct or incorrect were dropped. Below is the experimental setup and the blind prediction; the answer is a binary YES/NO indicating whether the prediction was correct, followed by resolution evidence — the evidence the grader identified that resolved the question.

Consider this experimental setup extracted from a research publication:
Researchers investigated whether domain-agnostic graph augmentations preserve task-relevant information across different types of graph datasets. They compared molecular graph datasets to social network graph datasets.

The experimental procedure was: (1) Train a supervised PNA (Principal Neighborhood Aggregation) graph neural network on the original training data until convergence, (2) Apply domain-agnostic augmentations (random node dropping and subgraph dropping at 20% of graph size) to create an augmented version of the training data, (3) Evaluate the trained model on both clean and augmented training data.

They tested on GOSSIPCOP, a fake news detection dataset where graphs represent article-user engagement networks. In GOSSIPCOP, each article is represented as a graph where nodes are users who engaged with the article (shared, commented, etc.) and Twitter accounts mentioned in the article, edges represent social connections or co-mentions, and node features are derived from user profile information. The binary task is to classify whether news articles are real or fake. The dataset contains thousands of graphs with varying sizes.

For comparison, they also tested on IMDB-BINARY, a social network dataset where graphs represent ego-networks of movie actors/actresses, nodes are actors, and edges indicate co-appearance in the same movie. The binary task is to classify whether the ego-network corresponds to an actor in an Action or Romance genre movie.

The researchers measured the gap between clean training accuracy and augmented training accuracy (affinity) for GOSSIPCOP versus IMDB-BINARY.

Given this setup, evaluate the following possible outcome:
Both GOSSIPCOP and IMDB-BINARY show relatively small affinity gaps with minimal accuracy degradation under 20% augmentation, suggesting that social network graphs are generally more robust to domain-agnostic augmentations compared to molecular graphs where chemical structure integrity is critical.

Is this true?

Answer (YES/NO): NO